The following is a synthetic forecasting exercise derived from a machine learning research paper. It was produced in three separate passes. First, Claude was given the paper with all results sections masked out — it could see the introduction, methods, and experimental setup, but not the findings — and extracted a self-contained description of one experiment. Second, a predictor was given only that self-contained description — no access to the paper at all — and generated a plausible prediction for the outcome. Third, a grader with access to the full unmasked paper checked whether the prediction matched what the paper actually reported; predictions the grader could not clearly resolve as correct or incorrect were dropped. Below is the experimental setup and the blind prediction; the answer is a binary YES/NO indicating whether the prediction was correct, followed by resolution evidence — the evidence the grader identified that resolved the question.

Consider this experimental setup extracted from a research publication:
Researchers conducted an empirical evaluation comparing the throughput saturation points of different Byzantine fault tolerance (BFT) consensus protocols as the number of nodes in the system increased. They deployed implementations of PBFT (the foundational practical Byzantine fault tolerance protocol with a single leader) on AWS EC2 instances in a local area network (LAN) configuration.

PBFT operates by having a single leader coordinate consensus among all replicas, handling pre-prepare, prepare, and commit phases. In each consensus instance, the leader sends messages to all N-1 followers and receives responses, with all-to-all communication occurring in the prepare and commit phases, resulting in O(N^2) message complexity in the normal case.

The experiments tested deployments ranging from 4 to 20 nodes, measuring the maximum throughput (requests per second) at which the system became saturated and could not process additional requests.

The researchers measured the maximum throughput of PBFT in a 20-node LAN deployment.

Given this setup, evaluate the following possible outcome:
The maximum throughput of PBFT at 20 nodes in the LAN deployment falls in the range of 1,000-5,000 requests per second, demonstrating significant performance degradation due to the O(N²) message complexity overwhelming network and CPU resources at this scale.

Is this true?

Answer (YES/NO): NO